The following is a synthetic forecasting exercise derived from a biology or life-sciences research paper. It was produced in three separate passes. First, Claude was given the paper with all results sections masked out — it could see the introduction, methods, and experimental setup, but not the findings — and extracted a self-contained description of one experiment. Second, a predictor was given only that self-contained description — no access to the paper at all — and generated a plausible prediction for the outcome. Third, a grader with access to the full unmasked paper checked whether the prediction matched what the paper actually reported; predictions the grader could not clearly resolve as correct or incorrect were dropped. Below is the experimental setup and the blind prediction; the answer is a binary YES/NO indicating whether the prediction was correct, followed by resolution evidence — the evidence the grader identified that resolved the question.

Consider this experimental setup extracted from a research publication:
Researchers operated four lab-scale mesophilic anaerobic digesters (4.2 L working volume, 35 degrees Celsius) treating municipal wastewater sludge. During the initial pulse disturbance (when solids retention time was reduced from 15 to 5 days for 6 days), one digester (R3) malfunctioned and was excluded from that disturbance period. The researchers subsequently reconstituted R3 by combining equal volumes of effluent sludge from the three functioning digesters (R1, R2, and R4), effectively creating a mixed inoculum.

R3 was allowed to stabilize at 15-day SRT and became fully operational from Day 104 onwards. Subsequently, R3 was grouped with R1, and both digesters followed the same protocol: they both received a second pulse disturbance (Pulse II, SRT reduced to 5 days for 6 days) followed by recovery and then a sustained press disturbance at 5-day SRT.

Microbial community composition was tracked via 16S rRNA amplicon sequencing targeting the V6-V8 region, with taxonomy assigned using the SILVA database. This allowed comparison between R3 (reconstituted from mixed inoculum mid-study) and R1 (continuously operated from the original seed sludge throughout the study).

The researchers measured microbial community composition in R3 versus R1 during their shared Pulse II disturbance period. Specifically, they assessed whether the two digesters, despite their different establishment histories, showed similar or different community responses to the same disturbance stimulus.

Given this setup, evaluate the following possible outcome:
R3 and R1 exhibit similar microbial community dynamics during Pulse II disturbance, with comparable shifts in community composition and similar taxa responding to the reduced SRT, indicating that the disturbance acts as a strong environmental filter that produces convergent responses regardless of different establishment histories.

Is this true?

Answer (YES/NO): NO